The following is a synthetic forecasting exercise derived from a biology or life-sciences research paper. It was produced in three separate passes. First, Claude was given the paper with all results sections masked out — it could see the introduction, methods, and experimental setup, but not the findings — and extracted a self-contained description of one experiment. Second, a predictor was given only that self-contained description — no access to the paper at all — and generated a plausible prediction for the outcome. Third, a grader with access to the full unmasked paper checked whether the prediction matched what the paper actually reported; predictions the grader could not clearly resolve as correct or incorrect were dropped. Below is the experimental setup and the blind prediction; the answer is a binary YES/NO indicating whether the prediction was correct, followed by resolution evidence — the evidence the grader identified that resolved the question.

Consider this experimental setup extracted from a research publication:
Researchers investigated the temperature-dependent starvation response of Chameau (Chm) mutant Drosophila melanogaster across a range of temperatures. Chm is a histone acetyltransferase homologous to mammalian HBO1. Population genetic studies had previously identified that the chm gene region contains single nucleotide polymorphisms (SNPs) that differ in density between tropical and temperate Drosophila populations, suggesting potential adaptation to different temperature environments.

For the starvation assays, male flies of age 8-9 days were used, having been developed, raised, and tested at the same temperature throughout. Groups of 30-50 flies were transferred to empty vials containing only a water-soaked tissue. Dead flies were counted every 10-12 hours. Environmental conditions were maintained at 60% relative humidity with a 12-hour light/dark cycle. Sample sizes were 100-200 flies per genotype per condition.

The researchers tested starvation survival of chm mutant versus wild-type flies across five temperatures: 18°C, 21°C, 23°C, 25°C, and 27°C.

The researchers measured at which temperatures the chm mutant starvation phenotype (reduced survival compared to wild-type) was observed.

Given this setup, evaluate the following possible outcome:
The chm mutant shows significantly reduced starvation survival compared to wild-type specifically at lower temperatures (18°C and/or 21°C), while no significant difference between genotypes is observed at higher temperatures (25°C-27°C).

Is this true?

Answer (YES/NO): YES